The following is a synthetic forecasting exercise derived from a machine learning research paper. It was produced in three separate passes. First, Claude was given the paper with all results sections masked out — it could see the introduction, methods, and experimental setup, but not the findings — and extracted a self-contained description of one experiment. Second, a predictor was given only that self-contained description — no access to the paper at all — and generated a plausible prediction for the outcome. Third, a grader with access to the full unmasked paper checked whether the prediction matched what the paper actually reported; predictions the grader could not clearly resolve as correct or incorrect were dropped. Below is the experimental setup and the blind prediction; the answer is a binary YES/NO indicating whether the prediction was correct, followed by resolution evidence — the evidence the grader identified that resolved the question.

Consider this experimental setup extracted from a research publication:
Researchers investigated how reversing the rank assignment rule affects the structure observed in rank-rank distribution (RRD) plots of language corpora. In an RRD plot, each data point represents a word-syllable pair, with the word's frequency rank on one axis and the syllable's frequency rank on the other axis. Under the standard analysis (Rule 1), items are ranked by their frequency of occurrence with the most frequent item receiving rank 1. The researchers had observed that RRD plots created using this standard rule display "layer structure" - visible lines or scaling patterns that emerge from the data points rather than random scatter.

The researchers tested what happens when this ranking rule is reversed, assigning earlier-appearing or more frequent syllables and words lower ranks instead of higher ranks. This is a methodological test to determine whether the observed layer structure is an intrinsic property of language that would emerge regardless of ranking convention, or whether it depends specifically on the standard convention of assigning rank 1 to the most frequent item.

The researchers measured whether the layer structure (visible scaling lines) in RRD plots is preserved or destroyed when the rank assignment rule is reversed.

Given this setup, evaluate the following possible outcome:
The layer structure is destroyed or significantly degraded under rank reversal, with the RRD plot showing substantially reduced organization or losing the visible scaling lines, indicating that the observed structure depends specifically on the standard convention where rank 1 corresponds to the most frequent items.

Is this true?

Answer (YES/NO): YES